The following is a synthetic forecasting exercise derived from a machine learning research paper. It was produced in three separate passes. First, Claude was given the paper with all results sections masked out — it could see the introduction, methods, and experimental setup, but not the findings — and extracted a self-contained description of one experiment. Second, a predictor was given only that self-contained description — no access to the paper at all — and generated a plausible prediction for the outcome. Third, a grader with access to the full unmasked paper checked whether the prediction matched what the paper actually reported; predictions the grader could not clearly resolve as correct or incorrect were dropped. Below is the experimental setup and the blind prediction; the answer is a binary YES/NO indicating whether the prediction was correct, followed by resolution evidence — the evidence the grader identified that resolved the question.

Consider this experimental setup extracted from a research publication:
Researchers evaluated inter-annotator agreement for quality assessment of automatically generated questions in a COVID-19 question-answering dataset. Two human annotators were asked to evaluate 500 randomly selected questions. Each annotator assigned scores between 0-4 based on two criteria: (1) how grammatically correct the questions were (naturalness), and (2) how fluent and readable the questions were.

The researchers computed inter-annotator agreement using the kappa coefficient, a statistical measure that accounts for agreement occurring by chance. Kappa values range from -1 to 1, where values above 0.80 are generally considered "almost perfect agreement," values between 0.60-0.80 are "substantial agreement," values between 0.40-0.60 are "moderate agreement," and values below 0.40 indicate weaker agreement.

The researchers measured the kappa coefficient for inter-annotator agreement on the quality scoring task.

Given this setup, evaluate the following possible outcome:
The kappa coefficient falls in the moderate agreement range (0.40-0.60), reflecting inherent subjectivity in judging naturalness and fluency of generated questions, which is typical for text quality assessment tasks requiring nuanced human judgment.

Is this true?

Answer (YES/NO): NO